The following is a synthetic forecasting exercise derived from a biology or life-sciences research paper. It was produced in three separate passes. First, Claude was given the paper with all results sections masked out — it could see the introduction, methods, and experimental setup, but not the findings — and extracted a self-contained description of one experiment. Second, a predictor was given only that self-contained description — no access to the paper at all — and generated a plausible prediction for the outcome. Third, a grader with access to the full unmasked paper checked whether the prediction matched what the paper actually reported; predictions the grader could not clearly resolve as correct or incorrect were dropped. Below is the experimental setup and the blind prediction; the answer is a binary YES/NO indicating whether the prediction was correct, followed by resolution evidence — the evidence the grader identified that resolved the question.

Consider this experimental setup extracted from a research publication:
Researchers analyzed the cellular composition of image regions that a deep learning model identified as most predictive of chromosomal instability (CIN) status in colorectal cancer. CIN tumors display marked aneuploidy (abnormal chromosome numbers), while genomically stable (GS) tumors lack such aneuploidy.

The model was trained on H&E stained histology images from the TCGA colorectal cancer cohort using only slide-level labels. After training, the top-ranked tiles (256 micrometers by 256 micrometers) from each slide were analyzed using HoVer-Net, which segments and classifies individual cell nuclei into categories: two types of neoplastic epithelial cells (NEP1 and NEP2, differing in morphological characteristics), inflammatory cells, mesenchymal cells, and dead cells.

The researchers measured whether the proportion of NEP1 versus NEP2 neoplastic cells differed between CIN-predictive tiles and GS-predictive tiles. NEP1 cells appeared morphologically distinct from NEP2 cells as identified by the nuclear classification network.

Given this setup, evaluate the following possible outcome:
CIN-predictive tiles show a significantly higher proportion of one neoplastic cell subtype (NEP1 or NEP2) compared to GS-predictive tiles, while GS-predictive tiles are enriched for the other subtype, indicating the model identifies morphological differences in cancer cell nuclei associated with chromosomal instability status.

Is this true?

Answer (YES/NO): NO